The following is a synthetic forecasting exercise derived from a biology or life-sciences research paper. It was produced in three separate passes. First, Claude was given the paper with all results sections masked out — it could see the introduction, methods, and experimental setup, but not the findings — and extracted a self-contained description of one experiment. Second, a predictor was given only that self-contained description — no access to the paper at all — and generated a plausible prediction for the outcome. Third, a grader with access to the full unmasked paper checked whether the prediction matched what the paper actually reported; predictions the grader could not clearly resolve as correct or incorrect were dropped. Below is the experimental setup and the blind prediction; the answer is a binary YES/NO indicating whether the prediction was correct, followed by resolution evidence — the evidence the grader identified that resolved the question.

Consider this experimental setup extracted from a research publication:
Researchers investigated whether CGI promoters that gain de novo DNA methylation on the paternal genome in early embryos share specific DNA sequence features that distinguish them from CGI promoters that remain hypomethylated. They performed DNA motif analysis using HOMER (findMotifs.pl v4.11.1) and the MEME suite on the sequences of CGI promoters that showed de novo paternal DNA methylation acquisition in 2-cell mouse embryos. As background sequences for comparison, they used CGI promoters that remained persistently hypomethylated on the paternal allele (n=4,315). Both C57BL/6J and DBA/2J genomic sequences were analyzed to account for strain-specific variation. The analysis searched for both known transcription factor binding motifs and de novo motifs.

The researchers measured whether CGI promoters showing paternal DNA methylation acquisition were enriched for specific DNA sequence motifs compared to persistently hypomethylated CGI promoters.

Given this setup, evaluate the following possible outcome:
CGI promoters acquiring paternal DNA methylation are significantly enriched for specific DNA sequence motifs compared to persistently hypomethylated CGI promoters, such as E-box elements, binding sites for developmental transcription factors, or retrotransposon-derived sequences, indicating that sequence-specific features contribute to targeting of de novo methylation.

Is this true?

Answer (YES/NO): NO